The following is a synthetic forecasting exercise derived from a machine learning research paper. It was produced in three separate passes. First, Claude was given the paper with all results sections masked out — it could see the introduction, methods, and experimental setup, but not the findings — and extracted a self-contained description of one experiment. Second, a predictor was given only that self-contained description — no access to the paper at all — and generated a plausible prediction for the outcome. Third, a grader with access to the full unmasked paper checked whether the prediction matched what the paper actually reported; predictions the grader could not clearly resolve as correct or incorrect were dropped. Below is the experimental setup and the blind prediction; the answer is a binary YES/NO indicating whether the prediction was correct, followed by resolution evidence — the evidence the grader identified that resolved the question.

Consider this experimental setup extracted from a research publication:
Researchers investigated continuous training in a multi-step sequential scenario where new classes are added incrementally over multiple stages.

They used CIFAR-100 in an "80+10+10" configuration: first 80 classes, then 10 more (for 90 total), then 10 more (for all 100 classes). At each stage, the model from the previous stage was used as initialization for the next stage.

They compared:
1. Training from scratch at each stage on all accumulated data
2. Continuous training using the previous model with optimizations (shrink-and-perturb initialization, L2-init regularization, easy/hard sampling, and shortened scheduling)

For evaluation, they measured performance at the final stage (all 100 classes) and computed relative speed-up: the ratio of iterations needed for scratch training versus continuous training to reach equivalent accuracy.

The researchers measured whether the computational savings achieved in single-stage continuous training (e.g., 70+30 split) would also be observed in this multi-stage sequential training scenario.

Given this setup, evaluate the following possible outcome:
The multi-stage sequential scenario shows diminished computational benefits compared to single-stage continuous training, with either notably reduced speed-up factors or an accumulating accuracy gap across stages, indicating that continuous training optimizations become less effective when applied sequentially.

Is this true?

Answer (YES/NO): NO